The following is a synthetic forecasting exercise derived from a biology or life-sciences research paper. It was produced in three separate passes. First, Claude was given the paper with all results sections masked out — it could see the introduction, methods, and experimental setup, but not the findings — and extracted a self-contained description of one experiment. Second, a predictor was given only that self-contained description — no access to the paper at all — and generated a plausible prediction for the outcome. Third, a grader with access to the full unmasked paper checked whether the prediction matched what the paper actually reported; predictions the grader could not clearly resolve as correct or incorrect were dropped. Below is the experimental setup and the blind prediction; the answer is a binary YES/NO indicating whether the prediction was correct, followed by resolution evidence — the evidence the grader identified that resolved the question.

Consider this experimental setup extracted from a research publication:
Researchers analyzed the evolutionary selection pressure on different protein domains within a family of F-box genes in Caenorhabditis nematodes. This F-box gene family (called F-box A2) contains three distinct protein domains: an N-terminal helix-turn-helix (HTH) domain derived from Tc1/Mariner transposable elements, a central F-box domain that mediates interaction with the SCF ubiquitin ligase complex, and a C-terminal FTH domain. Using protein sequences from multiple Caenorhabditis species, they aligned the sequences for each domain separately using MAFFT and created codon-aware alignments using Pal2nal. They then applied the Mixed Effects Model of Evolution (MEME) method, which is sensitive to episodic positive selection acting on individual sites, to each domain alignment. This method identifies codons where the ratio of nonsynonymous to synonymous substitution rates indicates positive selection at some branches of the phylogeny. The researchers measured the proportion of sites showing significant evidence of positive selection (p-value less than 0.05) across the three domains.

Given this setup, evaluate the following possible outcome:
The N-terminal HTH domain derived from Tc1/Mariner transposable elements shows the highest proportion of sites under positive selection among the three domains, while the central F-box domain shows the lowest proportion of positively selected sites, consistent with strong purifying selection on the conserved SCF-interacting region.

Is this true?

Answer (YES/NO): NO